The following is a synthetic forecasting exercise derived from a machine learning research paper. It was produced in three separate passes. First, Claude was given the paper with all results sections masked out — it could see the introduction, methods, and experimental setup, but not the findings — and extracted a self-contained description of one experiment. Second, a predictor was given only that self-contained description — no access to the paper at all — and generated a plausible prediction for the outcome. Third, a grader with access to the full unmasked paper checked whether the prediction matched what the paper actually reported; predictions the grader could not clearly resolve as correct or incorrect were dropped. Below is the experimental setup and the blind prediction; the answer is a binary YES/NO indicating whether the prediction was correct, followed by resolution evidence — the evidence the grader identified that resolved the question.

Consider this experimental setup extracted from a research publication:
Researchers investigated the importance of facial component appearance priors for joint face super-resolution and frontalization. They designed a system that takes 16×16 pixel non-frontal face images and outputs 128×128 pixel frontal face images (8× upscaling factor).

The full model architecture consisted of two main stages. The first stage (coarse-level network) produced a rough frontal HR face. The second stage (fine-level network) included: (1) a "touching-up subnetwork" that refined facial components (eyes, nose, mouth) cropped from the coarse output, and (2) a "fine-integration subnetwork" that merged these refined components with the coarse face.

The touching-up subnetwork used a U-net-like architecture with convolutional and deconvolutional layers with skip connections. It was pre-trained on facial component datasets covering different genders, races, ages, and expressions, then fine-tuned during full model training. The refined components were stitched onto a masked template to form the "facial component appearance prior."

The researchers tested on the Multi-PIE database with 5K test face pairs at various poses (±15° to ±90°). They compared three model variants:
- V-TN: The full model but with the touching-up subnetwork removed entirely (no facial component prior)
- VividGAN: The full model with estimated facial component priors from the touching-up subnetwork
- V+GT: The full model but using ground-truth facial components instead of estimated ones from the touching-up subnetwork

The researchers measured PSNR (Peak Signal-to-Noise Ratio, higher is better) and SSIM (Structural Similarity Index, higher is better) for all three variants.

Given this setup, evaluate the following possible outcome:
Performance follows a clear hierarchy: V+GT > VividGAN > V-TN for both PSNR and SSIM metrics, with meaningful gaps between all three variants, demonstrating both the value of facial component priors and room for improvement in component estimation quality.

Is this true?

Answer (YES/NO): YES